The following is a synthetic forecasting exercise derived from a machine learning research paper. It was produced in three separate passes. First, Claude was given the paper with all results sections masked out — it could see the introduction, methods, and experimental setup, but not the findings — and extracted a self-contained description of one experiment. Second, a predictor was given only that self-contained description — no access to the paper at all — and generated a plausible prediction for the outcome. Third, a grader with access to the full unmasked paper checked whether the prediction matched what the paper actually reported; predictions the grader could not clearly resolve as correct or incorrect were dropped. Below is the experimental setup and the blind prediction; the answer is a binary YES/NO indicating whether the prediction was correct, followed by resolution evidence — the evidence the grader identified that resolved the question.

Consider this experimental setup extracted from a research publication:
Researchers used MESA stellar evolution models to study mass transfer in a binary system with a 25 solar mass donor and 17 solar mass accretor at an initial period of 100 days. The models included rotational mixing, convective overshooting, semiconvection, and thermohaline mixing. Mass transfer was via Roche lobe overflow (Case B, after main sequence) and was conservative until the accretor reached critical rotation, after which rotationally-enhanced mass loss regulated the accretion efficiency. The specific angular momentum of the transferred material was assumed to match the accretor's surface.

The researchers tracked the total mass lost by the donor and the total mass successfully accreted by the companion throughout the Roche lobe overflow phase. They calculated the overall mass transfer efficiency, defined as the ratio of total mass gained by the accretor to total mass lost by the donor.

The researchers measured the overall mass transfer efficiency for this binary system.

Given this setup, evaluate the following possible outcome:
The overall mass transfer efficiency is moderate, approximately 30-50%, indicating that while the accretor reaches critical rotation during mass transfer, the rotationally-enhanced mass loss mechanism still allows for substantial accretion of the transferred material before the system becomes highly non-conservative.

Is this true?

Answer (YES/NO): YES